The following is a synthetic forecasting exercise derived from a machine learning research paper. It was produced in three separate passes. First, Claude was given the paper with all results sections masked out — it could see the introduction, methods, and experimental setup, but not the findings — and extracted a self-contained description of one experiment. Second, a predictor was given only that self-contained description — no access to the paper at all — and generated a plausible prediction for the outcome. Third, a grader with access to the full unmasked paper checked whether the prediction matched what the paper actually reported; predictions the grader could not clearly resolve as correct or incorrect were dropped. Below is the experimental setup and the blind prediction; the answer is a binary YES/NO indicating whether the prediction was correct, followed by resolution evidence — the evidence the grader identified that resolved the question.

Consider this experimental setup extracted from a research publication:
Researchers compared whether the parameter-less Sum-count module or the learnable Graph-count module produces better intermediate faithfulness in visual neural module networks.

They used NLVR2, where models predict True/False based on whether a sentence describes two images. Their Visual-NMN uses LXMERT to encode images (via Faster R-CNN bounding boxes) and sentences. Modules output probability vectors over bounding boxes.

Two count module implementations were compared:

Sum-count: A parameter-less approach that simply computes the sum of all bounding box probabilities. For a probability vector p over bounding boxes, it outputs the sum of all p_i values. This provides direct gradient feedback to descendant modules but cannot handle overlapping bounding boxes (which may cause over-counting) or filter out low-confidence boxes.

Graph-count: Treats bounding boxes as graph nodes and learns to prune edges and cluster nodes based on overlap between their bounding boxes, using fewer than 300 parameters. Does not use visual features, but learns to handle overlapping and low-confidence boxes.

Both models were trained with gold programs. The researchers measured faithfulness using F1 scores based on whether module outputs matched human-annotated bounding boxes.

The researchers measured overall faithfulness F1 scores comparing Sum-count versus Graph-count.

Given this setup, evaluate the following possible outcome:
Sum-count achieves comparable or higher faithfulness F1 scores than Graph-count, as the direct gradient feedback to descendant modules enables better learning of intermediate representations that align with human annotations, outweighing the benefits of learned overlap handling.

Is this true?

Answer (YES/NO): YES